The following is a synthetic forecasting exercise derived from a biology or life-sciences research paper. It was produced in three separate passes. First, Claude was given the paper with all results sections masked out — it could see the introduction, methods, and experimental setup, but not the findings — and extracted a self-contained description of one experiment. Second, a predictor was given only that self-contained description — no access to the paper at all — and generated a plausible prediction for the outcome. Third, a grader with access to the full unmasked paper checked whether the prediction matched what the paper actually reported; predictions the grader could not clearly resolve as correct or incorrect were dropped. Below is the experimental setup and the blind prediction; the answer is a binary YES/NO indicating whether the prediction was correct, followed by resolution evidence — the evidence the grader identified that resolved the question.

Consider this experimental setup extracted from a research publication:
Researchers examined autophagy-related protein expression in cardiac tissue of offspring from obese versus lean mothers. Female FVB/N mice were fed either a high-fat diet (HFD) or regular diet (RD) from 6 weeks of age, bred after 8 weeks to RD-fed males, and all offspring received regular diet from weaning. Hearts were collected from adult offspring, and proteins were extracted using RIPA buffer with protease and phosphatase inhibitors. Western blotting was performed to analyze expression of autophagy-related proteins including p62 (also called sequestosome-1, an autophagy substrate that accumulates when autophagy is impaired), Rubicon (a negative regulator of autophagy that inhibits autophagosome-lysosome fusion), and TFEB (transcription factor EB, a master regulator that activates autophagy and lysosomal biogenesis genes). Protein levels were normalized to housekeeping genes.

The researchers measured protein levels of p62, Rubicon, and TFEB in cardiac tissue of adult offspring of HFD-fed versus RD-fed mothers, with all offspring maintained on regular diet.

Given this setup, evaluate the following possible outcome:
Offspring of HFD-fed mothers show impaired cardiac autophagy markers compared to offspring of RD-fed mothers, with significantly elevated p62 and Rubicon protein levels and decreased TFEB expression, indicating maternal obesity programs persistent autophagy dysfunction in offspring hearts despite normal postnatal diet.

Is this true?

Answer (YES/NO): NO